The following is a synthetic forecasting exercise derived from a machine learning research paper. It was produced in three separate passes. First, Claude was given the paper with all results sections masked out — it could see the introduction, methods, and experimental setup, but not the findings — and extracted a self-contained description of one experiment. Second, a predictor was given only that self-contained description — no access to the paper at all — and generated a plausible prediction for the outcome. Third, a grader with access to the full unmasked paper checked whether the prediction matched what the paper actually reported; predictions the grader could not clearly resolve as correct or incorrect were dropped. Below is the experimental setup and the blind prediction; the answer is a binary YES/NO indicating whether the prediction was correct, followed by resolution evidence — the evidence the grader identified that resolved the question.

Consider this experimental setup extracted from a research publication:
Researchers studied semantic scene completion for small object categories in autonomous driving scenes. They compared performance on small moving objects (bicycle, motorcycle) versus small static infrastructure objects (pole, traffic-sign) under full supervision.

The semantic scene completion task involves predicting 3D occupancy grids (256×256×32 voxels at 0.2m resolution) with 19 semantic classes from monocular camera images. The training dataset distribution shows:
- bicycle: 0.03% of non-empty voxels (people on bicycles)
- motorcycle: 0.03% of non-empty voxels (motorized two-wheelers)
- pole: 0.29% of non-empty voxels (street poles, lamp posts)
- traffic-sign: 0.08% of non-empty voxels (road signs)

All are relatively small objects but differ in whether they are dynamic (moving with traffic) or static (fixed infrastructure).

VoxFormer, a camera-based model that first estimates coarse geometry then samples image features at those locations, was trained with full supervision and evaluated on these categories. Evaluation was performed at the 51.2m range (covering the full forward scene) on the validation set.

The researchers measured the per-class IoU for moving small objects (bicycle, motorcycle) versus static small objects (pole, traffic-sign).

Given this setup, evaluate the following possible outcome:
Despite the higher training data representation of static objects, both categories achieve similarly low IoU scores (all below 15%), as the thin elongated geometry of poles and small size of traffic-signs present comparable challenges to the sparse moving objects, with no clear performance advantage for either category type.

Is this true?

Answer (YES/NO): NO